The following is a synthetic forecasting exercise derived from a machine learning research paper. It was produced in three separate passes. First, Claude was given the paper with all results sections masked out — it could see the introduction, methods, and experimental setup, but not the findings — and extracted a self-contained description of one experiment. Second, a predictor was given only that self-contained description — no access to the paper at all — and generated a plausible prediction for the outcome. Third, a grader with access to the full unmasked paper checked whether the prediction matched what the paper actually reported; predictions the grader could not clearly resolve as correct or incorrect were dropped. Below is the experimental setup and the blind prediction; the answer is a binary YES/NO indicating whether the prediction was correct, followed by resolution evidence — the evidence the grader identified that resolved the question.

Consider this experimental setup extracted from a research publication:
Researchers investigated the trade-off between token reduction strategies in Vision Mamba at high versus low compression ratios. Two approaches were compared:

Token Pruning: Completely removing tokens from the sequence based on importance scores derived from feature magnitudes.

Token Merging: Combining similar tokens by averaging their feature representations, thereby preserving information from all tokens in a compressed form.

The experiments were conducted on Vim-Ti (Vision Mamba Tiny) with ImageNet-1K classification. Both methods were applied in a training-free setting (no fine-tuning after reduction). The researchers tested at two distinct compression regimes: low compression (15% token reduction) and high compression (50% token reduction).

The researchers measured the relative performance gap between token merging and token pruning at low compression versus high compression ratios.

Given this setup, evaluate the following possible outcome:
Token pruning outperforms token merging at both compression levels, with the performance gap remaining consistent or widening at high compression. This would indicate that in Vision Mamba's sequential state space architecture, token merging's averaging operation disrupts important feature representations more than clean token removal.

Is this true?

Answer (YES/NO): NO